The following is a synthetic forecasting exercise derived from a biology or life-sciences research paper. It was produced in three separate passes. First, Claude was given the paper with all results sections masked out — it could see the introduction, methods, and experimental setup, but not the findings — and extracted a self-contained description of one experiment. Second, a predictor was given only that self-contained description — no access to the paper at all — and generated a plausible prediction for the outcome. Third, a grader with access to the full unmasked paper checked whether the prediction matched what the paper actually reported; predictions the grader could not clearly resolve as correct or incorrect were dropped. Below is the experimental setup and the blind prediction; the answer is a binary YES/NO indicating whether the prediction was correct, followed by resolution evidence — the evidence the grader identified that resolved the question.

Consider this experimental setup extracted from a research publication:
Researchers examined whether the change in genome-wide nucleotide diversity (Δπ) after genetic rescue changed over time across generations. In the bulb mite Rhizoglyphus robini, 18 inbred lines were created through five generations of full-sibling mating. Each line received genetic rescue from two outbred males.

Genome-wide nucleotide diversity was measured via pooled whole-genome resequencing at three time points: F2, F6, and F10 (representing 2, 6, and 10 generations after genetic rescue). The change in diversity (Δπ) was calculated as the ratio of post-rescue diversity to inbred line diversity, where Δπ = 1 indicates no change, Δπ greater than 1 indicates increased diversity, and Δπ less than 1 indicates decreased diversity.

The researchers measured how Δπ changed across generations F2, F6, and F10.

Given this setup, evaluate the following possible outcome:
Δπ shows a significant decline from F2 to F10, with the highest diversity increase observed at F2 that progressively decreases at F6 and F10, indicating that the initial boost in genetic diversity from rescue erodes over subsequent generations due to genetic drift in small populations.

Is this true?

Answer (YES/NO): NO